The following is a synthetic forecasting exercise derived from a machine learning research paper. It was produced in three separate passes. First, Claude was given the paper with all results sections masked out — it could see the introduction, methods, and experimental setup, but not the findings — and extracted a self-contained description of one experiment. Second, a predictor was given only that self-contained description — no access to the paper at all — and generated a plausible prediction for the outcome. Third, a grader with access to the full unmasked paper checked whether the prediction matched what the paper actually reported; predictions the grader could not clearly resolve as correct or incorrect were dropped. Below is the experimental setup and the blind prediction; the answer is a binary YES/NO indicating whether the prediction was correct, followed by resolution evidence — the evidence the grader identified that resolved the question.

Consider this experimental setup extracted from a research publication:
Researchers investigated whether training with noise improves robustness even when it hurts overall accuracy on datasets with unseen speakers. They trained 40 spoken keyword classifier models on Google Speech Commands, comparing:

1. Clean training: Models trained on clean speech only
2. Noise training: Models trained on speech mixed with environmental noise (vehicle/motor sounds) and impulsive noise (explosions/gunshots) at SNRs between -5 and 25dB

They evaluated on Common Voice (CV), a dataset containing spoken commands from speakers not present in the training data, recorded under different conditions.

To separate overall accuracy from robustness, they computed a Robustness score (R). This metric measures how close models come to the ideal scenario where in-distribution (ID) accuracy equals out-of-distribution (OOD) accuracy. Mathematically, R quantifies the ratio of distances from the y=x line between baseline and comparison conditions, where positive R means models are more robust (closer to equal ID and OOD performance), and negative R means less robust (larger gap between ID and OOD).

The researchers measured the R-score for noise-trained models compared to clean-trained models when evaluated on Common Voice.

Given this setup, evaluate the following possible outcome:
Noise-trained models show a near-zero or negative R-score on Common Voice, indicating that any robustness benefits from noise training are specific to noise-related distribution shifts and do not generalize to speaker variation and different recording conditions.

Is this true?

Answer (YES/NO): NO